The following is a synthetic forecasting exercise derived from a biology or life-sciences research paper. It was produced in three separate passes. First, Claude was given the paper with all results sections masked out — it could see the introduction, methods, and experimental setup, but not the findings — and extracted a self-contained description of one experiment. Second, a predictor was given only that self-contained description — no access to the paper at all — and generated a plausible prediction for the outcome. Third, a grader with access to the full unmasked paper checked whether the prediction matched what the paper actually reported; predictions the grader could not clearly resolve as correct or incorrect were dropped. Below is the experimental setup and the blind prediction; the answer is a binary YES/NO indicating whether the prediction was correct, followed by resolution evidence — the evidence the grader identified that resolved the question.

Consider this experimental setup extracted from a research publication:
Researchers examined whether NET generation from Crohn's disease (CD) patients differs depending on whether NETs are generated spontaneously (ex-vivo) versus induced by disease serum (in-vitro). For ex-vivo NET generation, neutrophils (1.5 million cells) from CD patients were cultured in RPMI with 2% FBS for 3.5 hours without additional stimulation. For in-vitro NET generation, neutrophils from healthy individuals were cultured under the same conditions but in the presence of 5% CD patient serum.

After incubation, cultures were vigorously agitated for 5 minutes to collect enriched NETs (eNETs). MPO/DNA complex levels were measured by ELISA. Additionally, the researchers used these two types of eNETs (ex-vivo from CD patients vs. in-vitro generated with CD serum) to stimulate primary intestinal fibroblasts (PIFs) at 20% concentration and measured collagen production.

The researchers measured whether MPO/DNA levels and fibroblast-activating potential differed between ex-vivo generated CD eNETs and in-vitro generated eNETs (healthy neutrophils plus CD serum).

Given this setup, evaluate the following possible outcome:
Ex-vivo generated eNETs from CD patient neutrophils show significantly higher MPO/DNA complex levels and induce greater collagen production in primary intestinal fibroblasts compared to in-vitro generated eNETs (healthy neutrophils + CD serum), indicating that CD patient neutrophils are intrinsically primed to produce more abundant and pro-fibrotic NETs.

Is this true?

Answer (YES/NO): NO